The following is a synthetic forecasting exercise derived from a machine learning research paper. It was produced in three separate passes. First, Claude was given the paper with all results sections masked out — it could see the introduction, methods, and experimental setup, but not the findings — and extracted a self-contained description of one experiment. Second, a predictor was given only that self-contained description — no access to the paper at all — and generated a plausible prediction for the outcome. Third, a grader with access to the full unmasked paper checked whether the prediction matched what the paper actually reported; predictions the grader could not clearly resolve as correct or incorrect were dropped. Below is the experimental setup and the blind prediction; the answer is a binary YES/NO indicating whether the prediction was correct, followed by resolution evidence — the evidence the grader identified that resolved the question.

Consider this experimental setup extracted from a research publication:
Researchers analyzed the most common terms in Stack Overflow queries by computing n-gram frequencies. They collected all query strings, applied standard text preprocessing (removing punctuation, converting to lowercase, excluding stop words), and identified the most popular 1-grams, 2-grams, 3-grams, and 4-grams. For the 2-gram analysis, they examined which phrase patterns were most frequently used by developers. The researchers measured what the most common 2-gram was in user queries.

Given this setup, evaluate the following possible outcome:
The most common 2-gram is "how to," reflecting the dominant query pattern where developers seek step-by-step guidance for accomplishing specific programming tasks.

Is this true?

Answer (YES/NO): YES